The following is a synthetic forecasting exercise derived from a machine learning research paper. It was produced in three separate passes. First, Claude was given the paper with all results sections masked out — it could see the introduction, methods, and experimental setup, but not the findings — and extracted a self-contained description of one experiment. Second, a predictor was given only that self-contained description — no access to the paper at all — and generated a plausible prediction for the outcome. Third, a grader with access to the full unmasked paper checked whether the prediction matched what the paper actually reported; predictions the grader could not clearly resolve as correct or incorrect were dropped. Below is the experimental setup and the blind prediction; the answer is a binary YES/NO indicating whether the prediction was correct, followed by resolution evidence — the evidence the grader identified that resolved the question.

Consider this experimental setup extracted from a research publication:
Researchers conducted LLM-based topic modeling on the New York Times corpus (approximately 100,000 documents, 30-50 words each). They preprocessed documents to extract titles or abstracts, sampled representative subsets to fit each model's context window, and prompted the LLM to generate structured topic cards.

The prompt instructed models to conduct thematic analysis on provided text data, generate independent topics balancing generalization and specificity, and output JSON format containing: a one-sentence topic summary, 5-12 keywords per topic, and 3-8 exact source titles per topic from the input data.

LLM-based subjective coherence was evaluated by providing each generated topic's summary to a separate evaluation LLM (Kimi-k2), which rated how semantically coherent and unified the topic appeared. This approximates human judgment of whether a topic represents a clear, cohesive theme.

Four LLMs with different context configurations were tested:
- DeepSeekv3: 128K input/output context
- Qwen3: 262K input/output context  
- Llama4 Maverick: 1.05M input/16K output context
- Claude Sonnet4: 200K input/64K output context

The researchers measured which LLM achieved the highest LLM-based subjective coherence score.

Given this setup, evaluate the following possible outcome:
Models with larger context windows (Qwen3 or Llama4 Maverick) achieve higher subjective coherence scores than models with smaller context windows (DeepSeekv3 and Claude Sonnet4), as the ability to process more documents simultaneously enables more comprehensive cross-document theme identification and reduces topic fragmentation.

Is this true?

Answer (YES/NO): NO